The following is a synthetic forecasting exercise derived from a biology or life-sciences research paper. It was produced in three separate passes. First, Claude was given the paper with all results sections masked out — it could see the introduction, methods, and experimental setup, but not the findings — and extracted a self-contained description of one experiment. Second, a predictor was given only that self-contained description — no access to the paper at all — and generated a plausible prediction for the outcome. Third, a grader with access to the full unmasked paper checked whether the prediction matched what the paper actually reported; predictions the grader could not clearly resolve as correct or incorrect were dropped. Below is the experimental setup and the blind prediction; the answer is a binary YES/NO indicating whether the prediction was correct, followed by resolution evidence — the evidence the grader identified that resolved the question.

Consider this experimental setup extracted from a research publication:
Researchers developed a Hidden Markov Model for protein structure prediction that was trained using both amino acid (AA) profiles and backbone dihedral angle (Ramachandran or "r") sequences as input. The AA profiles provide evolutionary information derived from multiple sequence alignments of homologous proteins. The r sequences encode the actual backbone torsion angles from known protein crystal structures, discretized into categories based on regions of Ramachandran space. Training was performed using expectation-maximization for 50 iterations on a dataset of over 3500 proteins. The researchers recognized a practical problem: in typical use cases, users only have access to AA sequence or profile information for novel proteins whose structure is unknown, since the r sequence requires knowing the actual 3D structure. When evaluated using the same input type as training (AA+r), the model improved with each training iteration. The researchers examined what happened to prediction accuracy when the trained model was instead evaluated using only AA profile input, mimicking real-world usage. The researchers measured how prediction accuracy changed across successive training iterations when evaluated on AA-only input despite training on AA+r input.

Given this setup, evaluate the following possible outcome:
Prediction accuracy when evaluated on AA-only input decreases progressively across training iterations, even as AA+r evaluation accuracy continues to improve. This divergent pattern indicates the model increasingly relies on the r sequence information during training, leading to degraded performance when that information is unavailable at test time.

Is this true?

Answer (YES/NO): YES